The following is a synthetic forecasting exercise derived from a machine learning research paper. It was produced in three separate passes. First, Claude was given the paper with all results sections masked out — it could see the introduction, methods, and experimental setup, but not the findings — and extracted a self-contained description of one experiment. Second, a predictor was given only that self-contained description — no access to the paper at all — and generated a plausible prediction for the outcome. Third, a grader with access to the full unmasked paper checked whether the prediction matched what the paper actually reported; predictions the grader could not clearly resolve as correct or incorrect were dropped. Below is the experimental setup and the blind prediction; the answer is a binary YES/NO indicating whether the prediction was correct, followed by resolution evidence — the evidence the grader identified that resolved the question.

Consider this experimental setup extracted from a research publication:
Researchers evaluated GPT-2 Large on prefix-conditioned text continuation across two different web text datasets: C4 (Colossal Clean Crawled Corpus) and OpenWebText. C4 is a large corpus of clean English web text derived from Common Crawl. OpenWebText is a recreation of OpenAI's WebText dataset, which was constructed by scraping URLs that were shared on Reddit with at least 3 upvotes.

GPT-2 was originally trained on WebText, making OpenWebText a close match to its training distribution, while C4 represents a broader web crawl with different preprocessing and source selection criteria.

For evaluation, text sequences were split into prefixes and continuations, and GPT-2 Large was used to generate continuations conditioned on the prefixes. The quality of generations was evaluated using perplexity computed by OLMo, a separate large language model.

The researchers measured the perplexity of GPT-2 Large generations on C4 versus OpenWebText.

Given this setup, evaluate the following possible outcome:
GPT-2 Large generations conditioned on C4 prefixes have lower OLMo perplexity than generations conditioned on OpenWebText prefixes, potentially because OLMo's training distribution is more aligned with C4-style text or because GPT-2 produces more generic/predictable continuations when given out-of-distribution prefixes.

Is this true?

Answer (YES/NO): NO